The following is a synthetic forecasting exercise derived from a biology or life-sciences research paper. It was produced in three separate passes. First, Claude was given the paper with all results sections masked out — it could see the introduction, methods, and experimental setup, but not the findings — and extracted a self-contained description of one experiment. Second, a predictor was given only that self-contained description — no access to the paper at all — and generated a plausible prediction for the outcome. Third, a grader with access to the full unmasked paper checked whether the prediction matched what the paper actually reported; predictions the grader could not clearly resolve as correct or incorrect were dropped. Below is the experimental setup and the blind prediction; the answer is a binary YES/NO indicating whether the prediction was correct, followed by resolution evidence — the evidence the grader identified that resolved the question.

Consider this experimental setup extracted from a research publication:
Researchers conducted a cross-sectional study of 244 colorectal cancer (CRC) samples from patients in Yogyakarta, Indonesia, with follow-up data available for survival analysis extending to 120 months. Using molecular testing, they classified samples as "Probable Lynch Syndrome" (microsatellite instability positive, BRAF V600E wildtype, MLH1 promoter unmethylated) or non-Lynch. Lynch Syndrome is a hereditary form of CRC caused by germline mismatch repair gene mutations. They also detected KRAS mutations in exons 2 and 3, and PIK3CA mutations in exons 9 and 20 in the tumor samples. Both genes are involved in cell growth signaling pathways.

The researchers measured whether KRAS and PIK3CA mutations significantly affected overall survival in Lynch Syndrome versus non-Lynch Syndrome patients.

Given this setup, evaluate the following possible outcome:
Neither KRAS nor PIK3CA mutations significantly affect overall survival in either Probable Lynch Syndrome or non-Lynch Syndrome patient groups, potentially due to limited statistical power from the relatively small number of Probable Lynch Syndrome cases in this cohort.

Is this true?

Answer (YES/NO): YES